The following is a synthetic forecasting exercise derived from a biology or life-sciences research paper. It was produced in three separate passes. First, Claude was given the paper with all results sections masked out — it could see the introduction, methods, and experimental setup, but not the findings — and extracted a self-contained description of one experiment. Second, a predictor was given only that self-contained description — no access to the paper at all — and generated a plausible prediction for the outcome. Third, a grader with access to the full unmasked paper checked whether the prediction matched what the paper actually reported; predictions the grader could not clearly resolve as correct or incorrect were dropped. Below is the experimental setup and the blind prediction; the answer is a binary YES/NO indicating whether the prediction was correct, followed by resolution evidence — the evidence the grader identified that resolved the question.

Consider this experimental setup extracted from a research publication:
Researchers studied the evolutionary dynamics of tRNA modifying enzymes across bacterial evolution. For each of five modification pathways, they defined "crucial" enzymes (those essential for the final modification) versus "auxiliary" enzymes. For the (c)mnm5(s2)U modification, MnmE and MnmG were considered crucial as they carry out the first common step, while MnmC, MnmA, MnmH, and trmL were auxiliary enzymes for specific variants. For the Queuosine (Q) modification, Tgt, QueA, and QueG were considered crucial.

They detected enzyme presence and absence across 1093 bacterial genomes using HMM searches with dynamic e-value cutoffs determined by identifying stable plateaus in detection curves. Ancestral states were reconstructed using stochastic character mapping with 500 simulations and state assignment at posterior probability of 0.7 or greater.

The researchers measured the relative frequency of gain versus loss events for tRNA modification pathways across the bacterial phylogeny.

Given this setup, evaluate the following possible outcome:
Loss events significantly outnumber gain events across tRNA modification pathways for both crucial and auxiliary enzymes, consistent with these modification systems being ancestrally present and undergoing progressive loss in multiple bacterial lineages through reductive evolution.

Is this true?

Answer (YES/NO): YES